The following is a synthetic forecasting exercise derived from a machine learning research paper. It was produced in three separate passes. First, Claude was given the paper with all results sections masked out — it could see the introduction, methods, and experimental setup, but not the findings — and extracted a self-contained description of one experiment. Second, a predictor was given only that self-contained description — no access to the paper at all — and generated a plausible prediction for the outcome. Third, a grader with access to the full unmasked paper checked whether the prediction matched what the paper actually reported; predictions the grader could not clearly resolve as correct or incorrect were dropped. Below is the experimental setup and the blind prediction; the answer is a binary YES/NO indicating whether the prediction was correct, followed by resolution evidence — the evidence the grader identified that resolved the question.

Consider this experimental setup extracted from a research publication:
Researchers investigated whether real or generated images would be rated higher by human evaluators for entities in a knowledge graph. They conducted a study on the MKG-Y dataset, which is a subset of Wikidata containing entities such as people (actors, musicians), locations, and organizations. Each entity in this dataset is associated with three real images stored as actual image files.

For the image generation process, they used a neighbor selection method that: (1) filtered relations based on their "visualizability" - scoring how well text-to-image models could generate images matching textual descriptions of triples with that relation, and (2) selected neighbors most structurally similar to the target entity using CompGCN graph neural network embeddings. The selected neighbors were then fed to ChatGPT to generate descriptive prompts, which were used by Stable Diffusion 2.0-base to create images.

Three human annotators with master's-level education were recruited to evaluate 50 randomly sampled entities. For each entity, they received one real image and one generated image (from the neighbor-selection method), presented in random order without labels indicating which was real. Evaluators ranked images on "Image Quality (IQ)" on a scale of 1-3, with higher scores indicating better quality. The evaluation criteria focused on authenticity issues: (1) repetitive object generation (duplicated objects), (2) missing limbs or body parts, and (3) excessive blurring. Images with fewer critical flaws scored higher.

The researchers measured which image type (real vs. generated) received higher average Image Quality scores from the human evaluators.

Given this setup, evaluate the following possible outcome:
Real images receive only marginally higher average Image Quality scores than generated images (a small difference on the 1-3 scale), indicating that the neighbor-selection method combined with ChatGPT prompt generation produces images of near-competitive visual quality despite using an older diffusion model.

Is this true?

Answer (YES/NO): NO